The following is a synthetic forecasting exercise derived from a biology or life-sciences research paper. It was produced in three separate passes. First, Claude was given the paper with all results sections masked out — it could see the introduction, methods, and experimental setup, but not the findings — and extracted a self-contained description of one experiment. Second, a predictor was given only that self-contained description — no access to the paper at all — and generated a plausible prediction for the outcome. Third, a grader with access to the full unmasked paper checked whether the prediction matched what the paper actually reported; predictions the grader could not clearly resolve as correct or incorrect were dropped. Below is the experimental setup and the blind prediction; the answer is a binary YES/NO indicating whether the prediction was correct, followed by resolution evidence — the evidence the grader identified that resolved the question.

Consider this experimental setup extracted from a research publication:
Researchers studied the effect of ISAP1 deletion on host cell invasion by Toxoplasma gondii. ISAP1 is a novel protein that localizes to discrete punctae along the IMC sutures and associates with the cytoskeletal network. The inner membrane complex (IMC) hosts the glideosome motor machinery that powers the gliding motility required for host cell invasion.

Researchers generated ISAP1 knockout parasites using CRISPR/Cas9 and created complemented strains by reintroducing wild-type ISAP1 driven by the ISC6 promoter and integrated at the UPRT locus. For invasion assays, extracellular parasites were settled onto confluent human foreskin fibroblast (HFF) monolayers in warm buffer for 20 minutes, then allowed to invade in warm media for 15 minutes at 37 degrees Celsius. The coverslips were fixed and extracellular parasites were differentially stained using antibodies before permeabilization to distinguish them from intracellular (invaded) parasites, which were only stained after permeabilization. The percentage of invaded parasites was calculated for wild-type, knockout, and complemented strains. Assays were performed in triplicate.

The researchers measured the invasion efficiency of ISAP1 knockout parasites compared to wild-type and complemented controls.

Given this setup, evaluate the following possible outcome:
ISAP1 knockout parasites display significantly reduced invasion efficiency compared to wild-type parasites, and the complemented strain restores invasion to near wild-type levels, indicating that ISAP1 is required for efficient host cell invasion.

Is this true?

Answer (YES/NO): NO